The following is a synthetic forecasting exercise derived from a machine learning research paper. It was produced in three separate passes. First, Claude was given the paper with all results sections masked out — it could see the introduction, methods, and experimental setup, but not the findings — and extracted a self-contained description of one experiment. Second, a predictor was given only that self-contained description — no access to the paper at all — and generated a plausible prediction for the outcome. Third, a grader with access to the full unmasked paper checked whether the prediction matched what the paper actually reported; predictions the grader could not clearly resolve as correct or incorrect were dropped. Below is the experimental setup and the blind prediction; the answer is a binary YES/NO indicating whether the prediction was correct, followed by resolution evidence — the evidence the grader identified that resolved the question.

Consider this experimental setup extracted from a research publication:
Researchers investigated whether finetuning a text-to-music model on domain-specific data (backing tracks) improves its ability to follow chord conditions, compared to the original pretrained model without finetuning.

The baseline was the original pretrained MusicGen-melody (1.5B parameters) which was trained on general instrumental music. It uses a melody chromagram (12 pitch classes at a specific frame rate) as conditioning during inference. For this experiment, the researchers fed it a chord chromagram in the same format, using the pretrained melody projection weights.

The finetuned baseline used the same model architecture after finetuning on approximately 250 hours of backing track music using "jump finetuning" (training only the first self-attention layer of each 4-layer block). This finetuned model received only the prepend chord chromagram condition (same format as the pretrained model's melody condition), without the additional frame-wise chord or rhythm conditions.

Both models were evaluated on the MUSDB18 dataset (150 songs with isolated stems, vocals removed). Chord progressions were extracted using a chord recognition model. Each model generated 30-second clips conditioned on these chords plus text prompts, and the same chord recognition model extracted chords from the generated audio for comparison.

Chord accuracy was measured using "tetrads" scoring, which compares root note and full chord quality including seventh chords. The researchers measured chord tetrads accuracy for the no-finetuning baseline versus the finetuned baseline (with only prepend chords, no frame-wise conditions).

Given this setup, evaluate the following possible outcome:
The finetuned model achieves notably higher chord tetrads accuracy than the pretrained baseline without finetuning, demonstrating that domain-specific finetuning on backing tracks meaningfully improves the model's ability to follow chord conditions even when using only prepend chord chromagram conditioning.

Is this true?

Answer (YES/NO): NO